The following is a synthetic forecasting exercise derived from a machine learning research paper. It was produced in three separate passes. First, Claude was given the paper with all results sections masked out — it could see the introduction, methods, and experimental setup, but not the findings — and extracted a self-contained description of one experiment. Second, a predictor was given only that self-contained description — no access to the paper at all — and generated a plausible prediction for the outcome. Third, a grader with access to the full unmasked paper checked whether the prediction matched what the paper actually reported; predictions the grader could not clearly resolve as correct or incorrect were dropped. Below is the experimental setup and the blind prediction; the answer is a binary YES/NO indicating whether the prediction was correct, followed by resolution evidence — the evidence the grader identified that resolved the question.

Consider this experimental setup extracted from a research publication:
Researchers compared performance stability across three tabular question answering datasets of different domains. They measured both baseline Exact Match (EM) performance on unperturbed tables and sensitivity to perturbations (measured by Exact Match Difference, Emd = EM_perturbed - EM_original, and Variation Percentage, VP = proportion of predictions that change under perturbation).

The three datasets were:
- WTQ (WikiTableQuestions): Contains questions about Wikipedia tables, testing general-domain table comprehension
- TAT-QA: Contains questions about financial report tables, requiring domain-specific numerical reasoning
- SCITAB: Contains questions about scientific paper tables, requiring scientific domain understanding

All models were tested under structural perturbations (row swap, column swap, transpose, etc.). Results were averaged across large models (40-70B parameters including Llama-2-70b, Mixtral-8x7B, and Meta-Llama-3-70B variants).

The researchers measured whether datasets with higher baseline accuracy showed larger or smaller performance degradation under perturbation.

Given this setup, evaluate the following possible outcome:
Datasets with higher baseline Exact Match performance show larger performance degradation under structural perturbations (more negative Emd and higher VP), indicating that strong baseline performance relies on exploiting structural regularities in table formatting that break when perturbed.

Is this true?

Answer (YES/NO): YES